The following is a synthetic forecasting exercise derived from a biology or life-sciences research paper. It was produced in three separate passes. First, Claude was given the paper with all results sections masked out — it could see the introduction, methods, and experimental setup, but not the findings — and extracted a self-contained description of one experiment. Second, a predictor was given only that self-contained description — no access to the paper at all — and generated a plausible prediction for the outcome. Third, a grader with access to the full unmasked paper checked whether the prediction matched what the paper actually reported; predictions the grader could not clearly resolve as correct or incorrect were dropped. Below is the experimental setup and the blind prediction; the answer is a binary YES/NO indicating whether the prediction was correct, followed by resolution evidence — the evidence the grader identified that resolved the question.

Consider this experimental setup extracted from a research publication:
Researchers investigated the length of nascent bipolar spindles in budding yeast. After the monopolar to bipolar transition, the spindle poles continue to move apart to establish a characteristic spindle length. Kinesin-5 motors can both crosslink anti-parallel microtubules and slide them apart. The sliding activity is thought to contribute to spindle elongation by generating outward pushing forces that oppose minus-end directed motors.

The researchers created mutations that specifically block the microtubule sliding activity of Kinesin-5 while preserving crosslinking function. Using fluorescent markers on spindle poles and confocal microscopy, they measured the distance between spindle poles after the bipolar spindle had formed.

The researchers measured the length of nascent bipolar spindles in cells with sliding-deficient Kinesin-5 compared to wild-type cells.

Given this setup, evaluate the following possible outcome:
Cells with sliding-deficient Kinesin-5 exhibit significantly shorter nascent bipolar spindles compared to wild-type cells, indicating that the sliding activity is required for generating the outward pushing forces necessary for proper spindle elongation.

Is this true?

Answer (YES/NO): YES